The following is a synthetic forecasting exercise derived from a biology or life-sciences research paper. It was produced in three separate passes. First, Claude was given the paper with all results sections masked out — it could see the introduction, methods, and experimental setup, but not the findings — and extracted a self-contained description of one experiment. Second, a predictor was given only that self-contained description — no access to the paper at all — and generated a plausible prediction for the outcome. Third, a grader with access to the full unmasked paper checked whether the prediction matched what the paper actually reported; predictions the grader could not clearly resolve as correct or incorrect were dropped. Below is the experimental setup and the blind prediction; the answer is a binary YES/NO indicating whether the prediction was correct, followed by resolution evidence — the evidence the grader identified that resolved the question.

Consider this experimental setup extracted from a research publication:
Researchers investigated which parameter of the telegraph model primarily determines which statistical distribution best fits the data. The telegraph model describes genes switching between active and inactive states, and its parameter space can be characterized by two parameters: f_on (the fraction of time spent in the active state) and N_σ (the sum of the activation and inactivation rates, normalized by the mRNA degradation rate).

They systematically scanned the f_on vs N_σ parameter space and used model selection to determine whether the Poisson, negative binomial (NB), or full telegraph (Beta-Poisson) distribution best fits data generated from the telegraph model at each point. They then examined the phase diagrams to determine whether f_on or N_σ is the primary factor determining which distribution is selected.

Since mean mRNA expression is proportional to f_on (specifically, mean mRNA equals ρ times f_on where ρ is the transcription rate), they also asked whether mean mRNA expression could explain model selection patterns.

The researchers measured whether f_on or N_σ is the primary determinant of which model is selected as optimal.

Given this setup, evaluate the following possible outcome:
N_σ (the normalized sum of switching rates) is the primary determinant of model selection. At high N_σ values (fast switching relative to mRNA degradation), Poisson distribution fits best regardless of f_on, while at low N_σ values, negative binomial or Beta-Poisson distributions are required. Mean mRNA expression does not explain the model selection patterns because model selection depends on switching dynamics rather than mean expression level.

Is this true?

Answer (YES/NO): YES